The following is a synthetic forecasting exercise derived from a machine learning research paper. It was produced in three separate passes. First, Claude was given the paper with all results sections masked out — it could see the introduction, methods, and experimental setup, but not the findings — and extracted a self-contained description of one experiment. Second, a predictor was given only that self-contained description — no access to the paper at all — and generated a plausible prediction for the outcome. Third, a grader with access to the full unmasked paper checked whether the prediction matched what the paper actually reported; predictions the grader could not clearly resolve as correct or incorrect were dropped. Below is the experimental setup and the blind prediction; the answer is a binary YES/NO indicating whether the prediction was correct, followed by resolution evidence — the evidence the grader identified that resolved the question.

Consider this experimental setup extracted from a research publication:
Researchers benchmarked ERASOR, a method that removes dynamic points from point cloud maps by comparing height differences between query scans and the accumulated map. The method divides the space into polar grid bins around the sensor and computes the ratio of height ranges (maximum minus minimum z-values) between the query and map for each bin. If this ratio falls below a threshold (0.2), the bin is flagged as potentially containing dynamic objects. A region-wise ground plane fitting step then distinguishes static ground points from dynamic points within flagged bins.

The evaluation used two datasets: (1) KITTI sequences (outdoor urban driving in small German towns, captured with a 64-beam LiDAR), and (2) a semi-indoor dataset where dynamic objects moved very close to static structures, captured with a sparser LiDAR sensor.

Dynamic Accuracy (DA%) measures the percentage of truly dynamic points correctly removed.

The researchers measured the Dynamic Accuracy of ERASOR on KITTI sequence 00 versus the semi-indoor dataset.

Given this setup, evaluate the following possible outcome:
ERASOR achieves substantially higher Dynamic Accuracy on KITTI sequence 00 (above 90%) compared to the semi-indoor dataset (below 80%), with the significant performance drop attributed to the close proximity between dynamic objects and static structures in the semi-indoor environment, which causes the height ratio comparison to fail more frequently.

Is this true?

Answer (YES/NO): YES